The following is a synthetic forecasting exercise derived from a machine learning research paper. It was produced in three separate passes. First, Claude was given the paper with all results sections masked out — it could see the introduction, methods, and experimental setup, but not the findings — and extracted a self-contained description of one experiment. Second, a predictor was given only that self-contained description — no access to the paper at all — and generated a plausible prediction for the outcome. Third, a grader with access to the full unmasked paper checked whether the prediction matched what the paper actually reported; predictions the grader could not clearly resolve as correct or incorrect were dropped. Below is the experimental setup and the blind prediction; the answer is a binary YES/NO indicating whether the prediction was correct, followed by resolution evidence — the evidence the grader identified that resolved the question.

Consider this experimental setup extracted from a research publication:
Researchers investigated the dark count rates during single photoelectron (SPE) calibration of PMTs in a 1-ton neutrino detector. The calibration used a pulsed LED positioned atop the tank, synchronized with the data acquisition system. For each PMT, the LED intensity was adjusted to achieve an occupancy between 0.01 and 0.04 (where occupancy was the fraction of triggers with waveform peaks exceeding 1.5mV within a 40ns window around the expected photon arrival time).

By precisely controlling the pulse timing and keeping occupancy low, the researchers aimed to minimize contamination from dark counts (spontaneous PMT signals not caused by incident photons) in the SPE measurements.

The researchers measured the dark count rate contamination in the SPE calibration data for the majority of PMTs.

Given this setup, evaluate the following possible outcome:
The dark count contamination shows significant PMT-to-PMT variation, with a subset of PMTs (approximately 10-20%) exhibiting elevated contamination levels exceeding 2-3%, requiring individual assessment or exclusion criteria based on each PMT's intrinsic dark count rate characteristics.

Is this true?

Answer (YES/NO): NO